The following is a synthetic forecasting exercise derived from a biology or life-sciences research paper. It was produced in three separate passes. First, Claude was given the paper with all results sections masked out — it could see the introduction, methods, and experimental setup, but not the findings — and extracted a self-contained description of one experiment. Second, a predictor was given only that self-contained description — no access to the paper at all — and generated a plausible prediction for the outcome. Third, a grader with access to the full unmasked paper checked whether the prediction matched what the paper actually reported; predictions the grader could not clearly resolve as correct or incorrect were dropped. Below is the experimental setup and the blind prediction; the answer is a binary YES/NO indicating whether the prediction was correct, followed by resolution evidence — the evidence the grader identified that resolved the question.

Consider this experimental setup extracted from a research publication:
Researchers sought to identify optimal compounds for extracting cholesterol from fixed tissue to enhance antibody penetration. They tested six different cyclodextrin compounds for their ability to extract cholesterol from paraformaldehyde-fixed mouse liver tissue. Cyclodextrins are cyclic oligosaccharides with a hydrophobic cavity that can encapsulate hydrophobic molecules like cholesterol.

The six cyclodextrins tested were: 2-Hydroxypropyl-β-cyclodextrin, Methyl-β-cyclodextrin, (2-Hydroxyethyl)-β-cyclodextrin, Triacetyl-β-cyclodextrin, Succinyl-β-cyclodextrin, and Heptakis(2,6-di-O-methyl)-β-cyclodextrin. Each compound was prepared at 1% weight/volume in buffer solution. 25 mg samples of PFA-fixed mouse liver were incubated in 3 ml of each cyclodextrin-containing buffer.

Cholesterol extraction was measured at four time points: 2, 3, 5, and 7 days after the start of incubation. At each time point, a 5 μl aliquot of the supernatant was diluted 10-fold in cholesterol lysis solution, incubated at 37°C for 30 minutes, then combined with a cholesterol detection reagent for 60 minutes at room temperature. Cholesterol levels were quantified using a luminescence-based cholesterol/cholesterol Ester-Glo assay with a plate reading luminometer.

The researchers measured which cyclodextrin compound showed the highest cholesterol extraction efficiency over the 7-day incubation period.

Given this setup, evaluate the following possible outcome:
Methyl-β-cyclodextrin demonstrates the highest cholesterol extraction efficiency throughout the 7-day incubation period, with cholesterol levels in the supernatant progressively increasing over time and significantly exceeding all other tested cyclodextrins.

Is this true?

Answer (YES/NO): NO